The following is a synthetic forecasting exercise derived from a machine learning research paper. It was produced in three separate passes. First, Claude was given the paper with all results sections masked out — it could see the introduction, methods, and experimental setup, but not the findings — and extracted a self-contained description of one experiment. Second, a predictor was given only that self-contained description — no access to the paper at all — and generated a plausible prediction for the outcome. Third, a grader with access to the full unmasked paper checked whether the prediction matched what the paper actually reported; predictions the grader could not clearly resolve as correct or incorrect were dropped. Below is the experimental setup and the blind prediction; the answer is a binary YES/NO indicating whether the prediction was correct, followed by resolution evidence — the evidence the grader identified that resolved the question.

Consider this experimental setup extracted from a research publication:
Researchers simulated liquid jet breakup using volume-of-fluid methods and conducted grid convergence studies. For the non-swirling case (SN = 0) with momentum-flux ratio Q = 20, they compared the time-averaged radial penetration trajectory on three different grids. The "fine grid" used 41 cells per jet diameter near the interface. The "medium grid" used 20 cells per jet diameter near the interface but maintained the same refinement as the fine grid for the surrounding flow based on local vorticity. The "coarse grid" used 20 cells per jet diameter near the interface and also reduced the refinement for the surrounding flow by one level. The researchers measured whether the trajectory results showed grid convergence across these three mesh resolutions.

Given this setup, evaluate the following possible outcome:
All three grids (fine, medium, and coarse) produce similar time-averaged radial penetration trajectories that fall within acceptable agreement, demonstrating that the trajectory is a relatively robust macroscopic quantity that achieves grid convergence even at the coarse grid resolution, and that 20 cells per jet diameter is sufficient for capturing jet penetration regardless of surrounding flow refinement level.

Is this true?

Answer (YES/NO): YES